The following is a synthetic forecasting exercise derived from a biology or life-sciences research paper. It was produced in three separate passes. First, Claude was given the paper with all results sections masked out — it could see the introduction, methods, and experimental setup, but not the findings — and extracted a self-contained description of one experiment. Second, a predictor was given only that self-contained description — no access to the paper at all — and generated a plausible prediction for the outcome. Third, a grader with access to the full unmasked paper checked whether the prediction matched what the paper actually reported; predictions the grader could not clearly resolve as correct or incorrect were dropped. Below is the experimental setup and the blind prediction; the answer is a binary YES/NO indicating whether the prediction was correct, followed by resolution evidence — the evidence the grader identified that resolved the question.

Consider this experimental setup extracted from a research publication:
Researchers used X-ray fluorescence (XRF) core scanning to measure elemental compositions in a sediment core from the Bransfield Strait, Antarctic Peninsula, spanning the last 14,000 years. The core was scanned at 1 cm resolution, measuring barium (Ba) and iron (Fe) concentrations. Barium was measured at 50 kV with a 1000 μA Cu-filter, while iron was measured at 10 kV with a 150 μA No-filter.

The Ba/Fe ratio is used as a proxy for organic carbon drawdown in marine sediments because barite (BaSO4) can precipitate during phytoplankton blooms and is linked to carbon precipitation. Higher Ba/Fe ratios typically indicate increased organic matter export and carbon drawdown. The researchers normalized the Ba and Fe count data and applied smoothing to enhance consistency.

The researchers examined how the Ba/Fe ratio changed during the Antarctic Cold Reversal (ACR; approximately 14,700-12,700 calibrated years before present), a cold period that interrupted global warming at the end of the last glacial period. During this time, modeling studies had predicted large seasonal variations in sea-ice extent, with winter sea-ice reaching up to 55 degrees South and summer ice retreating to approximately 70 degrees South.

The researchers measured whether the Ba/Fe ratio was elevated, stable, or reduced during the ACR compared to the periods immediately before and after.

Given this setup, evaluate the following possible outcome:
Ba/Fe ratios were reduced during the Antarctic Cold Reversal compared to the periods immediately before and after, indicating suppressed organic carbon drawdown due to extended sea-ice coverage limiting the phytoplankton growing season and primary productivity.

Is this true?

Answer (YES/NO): NO